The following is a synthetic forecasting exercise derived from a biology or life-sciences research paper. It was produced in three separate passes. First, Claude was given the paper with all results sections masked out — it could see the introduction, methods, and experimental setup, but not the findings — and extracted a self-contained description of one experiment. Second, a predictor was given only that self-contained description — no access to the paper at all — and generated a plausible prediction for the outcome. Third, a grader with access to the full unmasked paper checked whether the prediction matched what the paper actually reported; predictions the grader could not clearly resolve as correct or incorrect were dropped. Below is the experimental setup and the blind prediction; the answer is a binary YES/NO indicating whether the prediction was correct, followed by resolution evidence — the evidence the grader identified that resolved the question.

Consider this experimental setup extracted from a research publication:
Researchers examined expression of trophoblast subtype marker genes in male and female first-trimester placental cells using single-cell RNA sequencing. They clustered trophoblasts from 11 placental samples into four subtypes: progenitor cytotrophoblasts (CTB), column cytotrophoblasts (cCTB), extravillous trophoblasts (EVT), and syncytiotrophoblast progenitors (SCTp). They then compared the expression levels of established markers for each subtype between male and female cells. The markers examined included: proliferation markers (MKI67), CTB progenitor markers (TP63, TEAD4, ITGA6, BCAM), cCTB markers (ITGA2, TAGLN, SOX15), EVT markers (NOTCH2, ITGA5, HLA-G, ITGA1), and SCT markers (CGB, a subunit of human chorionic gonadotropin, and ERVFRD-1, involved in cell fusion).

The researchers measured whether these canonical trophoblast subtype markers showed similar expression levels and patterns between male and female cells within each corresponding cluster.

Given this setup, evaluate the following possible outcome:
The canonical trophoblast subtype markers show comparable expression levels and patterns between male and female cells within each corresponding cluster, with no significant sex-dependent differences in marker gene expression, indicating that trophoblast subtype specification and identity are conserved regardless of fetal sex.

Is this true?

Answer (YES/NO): NO